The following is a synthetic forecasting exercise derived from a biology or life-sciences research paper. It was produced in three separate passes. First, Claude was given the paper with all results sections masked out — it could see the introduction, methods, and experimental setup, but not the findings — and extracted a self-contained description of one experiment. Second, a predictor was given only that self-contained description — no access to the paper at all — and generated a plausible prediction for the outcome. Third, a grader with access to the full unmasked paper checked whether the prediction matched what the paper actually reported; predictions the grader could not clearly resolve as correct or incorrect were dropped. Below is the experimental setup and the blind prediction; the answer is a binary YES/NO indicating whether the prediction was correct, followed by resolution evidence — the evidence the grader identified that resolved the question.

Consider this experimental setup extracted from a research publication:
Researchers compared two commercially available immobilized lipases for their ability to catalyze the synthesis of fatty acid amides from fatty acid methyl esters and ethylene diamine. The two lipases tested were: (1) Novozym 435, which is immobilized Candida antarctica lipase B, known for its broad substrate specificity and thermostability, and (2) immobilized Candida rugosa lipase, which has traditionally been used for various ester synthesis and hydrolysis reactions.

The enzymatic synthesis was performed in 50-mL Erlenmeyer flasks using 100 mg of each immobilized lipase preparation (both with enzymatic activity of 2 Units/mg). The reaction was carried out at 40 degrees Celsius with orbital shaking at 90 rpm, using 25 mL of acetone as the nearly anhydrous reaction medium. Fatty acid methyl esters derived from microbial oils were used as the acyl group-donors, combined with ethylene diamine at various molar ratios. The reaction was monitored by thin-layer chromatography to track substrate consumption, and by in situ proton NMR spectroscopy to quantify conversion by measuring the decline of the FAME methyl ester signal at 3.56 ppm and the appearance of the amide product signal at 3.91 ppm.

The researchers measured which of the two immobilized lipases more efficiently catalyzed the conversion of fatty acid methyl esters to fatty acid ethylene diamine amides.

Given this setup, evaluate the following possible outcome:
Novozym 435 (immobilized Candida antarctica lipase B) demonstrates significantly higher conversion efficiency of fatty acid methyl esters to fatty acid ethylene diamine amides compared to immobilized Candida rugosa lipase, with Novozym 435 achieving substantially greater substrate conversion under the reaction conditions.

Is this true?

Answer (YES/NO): NO